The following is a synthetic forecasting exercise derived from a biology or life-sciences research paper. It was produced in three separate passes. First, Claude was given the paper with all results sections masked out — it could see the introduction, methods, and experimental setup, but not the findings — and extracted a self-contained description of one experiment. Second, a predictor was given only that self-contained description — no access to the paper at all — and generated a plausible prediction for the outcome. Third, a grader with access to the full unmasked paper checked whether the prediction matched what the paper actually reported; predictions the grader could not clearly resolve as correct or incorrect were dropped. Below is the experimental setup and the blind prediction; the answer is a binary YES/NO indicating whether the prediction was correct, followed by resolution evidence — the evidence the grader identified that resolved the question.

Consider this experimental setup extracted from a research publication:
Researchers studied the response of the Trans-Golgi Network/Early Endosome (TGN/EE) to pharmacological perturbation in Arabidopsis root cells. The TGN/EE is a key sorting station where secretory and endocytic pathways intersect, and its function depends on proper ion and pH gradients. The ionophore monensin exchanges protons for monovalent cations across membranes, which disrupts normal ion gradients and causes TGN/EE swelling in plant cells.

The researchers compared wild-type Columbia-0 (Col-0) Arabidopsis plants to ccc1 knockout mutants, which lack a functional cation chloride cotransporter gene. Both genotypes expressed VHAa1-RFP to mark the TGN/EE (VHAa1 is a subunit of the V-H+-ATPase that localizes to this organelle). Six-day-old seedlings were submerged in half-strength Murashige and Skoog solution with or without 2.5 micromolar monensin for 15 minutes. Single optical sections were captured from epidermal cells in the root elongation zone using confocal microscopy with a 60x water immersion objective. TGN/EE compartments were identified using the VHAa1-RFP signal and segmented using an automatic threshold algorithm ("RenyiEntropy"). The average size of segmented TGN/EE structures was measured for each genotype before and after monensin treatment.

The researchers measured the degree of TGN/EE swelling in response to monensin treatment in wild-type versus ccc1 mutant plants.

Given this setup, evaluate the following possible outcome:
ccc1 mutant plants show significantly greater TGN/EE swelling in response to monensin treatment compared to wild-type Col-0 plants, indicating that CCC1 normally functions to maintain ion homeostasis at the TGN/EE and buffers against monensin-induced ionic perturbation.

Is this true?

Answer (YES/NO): YES